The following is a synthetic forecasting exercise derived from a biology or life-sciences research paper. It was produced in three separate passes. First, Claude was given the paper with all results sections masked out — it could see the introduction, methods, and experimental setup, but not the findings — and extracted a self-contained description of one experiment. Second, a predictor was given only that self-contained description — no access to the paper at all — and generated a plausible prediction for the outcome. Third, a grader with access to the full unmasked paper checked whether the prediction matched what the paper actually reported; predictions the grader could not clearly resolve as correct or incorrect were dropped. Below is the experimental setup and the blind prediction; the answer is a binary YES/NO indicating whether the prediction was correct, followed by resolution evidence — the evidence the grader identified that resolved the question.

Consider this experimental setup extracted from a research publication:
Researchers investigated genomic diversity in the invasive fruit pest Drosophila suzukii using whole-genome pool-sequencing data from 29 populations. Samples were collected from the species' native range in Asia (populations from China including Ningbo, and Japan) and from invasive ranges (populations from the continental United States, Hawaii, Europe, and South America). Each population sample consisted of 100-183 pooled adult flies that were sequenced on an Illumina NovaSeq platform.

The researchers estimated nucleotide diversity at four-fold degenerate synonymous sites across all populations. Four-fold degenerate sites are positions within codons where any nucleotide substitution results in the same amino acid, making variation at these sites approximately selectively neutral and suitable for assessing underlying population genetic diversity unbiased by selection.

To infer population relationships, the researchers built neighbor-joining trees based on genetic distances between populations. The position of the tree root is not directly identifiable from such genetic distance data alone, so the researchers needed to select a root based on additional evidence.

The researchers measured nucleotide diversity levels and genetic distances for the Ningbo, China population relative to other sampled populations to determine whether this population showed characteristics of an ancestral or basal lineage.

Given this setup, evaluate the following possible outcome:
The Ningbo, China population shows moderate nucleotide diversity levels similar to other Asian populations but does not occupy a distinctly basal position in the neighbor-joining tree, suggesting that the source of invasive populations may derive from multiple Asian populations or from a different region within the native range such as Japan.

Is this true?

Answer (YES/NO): NO